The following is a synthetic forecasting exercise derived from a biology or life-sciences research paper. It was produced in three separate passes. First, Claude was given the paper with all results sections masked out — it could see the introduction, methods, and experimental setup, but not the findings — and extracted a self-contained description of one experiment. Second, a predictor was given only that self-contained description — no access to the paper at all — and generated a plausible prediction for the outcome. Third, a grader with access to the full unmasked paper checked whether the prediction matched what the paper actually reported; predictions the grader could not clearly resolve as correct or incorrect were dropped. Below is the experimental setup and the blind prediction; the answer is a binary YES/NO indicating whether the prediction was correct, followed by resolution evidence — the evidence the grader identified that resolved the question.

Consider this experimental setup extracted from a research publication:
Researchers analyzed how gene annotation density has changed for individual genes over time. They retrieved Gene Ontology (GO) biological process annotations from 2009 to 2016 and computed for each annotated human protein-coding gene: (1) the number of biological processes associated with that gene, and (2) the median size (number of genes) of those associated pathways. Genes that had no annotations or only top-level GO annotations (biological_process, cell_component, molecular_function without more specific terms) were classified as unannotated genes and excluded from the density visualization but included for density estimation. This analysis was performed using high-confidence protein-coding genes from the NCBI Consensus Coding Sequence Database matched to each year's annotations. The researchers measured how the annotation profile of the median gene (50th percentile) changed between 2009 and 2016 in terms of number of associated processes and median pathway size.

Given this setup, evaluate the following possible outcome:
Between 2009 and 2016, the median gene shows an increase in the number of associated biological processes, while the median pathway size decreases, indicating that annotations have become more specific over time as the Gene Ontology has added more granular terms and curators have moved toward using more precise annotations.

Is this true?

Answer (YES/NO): NO